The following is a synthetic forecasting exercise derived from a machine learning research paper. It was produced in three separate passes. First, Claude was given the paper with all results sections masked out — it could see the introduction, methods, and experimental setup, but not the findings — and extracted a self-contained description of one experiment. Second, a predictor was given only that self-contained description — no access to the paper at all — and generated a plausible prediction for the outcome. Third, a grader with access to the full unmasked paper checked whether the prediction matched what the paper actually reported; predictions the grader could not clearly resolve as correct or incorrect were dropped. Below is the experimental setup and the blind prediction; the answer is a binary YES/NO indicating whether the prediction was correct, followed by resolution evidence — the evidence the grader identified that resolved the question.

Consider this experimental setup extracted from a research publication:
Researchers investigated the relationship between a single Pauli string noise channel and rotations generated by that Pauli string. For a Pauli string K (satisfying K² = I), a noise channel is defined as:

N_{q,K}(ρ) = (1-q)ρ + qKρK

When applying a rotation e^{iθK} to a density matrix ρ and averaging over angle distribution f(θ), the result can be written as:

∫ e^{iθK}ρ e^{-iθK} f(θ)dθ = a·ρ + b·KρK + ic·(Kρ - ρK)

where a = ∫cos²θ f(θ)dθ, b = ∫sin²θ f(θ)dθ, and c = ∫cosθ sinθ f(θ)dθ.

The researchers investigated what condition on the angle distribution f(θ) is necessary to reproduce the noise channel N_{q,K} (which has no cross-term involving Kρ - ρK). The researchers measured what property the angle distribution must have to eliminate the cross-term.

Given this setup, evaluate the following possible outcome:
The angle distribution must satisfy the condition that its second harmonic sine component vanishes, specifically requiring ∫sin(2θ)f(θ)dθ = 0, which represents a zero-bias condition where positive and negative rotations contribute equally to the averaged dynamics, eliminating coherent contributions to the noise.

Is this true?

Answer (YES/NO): YES